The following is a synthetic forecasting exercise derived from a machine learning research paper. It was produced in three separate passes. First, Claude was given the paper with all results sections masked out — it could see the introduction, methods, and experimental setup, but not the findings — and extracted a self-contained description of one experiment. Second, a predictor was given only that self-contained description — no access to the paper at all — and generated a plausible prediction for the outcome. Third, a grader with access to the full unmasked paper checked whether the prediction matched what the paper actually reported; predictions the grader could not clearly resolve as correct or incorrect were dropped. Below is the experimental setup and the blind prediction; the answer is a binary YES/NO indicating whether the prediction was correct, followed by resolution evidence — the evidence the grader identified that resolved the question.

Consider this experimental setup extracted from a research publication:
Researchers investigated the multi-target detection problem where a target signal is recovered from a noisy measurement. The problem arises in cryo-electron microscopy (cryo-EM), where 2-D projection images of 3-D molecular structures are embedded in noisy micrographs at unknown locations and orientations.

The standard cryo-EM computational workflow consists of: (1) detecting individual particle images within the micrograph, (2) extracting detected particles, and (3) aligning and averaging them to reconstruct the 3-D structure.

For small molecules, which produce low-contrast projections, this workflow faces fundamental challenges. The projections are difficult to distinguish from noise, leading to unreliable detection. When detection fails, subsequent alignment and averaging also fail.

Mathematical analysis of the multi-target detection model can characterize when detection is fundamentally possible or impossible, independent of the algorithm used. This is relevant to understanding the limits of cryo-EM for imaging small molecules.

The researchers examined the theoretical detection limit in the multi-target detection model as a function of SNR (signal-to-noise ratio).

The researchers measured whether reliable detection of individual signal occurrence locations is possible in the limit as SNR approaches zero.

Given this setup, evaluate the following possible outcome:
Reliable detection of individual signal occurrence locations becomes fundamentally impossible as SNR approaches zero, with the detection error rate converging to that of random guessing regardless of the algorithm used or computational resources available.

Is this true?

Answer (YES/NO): NO